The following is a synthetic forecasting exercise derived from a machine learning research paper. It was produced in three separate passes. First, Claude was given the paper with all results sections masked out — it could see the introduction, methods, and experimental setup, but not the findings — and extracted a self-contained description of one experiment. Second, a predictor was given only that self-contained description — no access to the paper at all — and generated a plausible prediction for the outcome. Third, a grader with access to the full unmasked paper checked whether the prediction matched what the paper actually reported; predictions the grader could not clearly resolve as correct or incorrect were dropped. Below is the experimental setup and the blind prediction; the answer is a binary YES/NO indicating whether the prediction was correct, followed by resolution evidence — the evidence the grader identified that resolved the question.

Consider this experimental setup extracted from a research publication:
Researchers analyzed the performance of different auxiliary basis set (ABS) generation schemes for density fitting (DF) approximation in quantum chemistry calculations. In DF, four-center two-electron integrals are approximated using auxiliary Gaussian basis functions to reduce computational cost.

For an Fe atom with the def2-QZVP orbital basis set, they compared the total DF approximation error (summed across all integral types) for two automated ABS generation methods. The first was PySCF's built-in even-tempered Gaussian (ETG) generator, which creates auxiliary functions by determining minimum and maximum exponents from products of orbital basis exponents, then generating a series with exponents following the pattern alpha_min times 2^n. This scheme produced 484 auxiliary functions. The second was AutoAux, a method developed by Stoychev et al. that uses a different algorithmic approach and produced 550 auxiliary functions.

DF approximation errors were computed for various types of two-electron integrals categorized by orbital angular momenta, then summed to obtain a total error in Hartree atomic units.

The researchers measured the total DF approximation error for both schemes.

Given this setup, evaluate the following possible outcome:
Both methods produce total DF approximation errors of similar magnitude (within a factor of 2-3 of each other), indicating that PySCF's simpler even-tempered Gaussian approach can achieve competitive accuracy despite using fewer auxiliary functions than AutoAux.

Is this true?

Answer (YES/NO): YES